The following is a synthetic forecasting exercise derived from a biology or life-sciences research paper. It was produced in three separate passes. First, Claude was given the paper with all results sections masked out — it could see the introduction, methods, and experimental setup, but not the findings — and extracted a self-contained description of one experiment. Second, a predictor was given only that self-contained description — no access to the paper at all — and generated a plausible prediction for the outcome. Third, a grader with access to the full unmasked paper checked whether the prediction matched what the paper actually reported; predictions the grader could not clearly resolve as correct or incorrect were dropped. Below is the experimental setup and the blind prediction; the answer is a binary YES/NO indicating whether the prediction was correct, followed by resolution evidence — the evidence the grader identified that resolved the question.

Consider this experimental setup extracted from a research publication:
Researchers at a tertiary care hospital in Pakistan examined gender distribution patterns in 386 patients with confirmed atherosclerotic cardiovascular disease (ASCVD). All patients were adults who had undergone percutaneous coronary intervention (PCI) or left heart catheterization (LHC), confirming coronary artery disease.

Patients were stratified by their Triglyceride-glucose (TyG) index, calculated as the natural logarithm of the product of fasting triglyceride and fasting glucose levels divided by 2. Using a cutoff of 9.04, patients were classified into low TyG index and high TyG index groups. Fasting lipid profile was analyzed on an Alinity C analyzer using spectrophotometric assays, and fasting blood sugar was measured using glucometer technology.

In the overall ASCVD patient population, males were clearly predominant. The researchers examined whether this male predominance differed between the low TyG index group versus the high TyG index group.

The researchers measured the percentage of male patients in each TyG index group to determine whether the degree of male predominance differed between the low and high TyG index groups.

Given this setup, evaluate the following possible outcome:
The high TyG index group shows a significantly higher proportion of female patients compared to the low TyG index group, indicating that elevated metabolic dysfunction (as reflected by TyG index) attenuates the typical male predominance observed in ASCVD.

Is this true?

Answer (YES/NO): NO